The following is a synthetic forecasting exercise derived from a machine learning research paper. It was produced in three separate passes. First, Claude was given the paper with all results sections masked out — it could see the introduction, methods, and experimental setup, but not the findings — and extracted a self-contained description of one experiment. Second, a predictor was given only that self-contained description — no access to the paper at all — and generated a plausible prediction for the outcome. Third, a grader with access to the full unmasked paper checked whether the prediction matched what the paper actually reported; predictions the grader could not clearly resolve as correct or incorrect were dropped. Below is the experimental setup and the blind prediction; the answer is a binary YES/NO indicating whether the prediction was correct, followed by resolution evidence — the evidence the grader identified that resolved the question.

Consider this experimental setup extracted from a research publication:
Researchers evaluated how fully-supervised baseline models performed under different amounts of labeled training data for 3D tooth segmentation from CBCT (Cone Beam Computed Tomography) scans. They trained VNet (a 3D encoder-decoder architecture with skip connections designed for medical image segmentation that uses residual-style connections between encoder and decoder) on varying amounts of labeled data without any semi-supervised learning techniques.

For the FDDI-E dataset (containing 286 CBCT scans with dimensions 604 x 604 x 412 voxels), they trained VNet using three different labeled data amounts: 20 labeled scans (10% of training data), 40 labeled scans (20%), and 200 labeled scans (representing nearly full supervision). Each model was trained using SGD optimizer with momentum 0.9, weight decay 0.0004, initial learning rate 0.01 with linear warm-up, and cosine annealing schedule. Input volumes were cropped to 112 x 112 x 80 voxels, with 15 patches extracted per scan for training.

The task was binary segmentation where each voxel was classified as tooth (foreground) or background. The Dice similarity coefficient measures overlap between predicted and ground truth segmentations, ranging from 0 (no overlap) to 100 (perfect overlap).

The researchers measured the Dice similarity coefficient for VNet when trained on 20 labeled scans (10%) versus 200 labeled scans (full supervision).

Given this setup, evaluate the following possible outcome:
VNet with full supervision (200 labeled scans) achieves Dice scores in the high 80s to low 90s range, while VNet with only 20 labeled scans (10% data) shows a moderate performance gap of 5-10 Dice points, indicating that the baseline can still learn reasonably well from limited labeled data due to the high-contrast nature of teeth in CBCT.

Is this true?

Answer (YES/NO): NO